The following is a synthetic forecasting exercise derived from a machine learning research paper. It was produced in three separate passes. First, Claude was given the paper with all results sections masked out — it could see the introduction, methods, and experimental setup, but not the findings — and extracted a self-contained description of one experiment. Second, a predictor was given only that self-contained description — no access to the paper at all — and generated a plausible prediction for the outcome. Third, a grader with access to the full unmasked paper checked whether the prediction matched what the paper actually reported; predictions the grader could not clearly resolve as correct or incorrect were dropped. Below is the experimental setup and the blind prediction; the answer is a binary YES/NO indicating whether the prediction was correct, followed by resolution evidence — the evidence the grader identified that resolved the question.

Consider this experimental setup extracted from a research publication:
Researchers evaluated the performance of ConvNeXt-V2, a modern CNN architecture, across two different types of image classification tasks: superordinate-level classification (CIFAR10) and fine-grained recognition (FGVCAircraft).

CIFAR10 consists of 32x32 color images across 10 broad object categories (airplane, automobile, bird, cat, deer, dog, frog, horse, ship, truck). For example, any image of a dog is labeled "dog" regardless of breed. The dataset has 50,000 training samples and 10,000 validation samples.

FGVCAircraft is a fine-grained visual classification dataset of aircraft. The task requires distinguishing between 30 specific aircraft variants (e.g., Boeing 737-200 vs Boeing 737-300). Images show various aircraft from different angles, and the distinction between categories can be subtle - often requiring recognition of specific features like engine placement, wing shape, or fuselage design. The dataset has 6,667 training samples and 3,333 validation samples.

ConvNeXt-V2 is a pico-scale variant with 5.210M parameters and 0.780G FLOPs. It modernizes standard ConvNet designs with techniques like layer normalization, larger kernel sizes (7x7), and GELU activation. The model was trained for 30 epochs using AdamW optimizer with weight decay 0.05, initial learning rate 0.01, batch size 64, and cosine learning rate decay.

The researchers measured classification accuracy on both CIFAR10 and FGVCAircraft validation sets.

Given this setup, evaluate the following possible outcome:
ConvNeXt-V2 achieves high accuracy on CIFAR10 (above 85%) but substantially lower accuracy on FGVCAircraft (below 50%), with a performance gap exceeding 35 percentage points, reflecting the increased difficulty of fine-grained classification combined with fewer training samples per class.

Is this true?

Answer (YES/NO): YES